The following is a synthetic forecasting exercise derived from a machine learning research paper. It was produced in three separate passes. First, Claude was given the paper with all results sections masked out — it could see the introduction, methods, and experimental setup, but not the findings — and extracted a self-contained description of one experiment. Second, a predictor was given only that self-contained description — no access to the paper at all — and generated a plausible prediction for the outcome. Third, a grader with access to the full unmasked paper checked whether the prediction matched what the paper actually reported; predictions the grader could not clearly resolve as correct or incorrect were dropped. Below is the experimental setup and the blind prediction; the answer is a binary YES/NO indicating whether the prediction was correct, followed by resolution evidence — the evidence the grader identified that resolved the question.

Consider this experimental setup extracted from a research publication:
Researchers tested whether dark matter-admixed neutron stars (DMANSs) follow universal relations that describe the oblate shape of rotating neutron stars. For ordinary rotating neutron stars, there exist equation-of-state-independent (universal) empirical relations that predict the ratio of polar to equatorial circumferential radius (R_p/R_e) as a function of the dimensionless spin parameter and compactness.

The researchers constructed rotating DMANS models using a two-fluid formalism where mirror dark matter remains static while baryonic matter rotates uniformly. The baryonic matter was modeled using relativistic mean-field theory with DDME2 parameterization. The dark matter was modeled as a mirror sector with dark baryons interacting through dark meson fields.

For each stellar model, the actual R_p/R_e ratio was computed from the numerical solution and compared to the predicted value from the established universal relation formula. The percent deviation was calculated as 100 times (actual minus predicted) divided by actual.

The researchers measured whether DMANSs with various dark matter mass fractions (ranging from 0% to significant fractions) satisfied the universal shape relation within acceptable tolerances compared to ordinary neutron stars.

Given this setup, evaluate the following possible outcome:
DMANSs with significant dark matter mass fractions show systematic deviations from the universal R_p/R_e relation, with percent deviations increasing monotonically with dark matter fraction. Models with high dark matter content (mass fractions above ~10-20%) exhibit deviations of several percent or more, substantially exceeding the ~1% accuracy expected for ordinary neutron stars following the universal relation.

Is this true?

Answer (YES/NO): NO